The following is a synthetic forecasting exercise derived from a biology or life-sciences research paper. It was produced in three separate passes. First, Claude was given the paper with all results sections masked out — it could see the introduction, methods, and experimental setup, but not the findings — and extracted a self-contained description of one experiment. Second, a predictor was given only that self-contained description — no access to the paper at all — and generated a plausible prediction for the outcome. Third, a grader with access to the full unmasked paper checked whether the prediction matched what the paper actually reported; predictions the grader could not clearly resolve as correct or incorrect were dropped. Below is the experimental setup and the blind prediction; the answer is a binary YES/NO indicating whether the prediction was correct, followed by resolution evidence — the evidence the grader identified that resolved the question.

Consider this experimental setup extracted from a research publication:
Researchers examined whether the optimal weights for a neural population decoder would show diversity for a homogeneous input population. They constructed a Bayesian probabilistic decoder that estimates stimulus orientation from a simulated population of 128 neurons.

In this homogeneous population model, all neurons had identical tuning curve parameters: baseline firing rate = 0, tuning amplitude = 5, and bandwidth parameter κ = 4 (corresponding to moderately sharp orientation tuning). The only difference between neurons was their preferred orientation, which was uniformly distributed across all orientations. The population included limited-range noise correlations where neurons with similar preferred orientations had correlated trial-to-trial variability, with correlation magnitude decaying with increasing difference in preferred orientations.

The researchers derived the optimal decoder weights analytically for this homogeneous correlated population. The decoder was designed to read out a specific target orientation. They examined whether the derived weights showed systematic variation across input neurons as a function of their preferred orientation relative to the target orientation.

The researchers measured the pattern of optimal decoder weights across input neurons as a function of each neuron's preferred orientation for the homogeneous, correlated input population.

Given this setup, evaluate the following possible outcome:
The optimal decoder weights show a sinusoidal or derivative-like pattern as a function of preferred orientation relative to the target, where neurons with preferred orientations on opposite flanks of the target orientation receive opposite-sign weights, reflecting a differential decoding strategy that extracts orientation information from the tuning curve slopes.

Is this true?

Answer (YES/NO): NO